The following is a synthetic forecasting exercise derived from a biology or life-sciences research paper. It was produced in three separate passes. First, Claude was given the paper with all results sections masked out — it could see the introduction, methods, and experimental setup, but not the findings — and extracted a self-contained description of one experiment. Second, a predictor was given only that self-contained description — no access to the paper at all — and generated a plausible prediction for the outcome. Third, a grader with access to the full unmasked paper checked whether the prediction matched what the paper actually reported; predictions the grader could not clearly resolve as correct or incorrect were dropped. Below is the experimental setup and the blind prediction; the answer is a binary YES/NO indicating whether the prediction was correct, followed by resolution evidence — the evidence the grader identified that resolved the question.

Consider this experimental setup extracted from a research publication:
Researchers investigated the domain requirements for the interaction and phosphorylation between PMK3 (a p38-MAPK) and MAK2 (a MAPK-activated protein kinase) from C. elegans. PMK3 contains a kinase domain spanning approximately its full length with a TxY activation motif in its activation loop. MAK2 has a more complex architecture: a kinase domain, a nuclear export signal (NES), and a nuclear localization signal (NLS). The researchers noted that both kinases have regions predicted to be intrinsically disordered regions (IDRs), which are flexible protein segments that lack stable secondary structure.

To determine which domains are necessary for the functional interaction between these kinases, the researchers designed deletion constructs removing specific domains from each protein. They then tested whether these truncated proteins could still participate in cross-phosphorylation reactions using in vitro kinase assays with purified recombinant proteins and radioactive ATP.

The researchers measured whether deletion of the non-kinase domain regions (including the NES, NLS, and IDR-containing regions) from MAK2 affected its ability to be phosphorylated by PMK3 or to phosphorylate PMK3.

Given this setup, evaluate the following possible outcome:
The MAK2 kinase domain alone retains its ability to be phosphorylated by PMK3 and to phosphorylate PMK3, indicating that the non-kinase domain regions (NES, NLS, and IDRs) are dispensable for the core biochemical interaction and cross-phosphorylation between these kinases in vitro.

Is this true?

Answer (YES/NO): NO